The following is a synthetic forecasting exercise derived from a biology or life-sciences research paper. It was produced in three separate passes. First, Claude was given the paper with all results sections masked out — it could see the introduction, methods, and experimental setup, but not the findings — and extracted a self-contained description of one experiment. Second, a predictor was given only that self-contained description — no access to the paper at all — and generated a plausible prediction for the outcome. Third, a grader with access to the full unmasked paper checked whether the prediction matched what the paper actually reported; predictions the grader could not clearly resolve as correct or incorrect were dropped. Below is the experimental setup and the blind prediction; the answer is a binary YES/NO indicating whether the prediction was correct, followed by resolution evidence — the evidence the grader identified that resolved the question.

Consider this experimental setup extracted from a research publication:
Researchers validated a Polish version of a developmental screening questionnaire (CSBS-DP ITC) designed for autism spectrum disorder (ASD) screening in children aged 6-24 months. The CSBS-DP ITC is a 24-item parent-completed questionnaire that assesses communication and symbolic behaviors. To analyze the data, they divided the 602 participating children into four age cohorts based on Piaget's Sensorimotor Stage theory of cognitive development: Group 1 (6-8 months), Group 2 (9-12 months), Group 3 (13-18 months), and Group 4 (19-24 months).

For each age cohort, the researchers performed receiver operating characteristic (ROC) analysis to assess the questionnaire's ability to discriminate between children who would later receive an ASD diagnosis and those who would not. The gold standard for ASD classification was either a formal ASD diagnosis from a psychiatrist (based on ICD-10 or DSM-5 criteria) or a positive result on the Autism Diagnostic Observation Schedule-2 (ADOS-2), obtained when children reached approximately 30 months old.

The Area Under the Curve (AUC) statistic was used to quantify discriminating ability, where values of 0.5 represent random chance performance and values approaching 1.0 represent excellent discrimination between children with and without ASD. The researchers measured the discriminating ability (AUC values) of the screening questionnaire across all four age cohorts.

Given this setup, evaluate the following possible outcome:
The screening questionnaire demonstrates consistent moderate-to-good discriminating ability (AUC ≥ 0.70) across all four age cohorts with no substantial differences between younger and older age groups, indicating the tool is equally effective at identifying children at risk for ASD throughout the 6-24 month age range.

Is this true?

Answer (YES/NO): NO